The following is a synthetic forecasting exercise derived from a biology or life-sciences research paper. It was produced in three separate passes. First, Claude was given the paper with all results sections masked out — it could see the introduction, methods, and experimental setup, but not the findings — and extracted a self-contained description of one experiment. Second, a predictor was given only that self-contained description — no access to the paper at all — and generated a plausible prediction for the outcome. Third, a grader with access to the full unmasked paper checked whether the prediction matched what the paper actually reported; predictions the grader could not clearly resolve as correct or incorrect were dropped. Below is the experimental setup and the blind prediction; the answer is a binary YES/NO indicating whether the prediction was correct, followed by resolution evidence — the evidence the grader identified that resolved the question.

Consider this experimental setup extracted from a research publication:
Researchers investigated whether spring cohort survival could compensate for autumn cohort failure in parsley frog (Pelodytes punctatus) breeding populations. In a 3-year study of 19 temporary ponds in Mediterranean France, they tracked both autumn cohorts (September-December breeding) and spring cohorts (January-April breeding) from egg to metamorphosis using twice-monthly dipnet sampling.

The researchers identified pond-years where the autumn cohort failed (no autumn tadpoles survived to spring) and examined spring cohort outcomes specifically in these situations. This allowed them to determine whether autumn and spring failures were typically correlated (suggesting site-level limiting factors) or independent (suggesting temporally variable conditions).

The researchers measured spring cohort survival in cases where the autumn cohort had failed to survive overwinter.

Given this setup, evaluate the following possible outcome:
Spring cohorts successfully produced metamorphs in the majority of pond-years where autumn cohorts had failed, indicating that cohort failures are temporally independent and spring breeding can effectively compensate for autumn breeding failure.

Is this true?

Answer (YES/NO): NO